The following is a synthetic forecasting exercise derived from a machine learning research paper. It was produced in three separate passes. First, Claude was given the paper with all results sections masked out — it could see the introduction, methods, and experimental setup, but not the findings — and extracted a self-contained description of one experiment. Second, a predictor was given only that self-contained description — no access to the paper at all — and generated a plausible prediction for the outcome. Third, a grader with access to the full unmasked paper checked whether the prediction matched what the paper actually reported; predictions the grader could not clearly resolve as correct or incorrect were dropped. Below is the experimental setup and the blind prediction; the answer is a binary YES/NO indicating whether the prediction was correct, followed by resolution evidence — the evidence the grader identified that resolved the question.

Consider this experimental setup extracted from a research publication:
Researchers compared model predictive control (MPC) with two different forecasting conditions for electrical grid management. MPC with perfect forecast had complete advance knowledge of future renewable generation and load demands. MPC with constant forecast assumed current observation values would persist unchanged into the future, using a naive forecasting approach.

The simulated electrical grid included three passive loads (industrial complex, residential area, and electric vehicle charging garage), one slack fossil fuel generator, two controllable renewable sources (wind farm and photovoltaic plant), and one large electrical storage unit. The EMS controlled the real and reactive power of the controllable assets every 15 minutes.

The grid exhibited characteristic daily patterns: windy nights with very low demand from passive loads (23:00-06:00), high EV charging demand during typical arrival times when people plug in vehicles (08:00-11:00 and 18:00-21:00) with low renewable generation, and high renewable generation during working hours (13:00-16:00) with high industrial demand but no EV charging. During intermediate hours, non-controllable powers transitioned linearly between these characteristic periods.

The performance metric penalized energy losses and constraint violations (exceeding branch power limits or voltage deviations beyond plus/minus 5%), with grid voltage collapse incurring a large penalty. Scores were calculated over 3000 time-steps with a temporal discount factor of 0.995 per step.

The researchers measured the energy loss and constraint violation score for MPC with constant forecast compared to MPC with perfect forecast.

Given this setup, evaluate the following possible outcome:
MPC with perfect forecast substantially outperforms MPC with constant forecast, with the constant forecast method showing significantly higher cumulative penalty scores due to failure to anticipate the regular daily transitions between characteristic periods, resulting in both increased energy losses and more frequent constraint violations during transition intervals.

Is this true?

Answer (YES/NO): YES